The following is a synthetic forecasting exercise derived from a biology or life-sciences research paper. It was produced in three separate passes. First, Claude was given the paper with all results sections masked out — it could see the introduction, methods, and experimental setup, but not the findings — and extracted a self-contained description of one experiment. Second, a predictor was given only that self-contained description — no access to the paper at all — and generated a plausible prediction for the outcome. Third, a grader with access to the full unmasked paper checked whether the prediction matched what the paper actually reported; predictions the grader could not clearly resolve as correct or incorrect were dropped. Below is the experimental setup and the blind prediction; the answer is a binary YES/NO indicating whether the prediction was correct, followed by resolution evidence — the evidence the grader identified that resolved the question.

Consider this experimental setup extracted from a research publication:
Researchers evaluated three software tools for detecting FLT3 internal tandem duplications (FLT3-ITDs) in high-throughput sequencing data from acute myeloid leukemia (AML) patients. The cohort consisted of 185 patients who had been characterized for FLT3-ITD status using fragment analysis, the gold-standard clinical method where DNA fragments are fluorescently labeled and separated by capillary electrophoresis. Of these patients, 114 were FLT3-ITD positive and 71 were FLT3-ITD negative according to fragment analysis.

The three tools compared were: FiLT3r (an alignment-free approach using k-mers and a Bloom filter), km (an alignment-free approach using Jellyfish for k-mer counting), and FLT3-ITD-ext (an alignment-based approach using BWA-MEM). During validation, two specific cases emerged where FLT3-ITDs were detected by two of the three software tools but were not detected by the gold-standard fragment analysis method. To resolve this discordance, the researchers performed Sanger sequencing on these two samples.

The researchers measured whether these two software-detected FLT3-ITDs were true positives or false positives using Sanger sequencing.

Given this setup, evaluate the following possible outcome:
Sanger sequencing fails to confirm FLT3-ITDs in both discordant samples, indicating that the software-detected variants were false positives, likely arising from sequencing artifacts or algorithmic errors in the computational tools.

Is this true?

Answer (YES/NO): NO